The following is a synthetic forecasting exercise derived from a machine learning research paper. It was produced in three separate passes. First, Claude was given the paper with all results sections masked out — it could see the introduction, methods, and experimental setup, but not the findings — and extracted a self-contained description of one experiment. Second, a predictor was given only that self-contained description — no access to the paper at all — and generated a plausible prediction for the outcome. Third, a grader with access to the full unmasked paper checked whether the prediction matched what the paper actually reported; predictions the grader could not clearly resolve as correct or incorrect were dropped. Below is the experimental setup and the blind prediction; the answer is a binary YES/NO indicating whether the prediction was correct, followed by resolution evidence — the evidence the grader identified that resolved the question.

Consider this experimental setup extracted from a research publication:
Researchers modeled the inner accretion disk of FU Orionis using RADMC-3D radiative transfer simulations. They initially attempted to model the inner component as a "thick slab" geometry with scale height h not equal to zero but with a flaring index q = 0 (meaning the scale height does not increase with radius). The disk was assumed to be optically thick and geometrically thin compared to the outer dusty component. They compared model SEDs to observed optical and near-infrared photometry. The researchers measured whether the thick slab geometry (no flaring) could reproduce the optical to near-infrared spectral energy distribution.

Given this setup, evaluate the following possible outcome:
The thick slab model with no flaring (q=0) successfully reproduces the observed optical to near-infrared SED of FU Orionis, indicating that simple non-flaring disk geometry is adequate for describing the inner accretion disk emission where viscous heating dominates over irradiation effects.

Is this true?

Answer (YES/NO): NO